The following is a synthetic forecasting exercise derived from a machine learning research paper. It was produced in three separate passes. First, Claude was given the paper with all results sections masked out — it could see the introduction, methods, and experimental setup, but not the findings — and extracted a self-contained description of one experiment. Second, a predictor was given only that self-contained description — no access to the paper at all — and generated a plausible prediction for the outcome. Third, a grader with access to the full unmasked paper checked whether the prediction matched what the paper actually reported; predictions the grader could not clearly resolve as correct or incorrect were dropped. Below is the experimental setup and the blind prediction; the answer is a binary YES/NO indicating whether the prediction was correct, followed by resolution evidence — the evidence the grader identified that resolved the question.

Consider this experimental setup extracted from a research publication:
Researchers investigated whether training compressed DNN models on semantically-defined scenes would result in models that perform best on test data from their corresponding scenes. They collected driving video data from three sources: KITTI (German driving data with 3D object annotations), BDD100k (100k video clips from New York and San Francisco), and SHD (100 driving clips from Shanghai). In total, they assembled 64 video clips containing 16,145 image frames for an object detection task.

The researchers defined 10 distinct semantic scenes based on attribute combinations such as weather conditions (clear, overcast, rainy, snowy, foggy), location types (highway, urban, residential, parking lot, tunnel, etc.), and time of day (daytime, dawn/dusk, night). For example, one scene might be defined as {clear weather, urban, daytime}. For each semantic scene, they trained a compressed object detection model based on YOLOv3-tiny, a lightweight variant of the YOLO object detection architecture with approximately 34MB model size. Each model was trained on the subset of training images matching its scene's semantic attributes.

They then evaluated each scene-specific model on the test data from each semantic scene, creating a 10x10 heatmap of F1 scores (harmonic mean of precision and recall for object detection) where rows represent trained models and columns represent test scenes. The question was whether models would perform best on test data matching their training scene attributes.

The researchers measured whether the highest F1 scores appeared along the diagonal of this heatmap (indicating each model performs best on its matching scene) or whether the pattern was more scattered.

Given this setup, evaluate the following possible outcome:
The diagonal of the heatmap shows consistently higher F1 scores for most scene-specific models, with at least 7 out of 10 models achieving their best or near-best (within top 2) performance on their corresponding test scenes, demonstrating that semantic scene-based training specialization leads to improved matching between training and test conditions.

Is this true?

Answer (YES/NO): NO